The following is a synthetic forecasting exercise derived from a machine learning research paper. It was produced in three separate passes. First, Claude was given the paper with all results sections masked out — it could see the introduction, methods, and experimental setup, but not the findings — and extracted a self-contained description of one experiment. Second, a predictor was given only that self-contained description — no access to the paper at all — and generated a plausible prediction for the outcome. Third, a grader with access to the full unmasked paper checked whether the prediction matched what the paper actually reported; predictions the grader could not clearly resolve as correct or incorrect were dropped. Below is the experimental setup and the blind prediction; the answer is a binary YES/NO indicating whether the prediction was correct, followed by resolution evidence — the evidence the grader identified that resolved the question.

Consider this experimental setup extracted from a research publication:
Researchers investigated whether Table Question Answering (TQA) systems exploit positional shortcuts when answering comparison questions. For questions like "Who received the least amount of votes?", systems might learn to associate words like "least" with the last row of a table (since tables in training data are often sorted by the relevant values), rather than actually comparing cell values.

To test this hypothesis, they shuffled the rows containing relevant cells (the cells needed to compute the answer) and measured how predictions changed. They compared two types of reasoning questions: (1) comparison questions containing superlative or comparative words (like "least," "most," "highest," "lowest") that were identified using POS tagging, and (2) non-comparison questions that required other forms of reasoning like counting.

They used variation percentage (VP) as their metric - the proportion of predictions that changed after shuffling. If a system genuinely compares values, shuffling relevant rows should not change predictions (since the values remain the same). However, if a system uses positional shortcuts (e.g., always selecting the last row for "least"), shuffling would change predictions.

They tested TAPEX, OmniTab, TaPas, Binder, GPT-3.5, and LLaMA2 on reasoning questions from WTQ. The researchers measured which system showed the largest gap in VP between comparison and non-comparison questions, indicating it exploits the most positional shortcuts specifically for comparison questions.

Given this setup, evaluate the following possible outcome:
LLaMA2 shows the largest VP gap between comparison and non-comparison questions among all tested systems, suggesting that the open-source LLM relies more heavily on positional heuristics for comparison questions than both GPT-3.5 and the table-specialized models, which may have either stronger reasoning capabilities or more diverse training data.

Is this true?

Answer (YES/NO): NO